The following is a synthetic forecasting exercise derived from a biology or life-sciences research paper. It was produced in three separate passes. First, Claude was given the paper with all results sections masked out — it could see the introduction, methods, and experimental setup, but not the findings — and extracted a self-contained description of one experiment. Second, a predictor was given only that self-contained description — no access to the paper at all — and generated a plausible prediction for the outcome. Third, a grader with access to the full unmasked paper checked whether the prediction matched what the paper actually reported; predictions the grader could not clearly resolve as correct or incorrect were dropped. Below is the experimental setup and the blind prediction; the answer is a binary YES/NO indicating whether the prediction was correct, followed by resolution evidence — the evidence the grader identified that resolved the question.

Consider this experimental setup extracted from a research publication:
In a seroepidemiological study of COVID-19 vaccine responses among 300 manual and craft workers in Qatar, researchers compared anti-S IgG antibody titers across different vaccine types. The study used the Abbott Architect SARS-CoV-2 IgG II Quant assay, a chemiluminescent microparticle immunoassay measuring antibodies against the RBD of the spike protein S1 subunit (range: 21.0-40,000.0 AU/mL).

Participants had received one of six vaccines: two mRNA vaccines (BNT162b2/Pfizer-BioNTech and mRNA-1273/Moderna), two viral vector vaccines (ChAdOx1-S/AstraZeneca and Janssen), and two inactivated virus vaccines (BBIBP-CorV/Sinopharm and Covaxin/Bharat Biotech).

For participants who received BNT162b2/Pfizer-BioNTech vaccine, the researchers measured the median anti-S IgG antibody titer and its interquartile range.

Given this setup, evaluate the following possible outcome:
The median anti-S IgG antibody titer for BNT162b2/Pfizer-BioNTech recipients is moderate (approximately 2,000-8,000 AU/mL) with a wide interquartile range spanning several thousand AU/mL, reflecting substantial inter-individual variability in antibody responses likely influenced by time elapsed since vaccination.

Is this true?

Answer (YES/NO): YES